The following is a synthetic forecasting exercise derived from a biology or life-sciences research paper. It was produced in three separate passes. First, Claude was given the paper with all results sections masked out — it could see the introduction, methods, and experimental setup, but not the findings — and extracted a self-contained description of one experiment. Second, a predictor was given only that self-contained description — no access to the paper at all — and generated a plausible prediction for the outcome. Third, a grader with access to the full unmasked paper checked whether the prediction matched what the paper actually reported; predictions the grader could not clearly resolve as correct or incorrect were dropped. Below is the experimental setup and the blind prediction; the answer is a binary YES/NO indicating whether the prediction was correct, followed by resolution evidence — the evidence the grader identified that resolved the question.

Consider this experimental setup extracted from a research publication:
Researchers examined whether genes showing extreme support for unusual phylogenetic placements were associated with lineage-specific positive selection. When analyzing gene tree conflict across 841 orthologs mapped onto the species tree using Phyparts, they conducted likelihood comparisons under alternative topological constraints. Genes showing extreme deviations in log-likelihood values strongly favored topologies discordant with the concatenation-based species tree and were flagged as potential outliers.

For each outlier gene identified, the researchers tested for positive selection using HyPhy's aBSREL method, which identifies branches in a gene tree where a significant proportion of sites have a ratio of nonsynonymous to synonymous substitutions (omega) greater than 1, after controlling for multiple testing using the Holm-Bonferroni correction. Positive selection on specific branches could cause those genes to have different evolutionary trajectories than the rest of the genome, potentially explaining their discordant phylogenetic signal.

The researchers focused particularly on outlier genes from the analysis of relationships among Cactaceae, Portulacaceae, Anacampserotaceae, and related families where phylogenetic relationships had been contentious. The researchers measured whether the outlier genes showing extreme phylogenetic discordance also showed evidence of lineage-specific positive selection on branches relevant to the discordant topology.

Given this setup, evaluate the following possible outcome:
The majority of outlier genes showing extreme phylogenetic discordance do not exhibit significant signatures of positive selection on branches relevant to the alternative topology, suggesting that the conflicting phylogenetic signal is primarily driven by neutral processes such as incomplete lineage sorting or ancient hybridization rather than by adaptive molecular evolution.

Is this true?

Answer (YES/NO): YES